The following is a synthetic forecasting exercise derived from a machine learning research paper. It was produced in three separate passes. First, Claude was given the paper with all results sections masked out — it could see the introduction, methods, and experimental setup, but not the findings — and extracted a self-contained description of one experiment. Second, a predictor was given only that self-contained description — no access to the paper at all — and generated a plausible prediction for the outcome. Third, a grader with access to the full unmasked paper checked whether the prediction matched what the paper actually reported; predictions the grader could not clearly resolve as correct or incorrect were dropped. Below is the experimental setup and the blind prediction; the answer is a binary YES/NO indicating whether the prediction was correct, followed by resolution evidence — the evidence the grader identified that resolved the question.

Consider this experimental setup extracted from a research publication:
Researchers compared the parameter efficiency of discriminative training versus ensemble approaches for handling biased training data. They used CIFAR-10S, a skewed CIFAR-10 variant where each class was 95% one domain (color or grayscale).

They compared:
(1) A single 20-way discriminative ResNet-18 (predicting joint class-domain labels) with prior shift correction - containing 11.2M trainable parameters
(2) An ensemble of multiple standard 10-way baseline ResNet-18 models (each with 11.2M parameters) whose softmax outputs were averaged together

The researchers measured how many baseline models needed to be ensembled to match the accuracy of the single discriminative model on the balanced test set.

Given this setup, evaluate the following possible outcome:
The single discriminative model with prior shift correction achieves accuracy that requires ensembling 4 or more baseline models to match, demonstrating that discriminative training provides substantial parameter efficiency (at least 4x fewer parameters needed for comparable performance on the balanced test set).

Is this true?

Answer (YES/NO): YES